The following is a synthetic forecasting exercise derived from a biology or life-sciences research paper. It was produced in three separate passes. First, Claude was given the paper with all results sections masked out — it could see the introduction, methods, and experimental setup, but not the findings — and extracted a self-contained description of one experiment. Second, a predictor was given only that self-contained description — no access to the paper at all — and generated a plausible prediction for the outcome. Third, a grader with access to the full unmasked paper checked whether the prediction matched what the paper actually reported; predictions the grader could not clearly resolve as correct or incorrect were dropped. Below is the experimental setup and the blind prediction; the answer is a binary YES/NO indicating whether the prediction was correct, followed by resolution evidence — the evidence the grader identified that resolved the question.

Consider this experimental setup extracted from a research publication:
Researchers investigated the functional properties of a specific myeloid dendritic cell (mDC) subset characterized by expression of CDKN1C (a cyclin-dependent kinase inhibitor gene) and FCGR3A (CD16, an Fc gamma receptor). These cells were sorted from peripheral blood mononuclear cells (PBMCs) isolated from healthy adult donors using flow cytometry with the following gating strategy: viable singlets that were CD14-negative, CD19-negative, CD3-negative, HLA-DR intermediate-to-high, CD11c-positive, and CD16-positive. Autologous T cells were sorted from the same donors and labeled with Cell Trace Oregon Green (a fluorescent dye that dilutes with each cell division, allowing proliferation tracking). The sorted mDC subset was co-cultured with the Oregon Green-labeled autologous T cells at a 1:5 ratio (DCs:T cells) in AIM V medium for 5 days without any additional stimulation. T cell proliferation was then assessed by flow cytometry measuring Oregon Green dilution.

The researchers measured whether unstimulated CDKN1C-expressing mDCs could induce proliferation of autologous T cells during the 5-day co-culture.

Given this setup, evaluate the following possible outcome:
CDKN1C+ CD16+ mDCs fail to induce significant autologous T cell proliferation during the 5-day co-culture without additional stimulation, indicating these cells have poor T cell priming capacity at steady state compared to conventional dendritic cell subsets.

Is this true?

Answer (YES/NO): NO